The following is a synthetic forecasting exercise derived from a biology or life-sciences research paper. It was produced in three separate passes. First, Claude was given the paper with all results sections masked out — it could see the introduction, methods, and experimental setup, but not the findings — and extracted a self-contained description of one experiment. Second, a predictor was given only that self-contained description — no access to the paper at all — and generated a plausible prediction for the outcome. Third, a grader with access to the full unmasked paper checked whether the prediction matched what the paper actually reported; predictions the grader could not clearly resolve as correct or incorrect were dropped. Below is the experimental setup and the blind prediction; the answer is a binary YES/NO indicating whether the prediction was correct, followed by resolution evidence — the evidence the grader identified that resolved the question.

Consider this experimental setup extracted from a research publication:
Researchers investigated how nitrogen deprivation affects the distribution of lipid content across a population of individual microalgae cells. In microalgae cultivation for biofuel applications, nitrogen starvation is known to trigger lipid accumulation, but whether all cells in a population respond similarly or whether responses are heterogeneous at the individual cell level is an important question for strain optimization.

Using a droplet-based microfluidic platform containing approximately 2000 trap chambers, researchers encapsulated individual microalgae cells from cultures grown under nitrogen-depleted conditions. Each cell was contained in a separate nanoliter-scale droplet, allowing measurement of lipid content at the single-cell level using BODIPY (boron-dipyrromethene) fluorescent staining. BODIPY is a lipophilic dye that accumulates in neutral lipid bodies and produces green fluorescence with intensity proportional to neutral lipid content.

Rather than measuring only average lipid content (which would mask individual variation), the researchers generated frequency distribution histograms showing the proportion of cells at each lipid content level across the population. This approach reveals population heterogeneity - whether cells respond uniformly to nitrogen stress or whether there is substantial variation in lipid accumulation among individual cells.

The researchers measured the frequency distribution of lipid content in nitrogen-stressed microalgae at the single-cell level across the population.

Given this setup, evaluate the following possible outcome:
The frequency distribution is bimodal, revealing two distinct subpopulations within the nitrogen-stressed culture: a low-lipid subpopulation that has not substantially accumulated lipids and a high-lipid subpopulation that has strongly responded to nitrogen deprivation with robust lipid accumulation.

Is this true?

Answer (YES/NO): NO